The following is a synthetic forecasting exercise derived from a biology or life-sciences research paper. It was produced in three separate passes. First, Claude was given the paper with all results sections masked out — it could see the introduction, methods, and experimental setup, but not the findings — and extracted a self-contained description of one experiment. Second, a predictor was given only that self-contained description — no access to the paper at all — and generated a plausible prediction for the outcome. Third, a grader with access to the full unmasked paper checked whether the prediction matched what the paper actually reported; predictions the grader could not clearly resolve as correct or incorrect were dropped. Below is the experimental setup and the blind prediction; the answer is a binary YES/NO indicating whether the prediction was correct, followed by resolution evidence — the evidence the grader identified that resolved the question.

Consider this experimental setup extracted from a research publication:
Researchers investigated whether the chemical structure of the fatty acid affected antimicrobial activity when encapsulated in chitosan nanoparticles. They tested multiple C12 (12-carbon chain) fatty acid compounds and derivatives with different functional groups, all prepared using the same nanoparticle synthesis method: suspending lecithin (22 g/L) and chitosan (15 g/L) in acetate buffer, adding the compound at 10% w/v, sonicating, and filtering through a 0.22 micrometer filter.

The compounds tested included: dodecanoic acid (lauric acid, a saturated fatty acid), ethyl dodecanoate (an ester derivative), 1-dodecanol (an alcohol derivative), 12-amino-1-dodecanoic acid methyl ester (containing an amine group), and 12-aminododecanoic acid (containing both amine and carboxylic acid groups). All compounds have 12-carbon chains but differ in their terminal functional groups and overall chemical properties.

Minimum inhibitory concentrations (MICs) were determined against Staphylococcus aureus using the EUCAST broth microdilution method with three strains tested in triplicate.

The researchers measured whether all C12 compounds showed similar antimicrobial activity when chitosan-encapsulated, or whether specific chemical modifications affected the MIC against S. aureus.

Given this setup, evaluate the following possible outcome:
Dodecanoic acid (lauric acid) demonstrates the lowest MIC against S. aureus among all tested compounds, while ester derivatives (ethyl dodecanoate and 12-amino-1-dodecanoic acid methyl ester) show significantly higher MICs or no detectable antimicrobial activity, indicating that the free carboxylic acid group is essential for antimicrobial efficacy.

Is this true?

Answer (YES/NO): NO